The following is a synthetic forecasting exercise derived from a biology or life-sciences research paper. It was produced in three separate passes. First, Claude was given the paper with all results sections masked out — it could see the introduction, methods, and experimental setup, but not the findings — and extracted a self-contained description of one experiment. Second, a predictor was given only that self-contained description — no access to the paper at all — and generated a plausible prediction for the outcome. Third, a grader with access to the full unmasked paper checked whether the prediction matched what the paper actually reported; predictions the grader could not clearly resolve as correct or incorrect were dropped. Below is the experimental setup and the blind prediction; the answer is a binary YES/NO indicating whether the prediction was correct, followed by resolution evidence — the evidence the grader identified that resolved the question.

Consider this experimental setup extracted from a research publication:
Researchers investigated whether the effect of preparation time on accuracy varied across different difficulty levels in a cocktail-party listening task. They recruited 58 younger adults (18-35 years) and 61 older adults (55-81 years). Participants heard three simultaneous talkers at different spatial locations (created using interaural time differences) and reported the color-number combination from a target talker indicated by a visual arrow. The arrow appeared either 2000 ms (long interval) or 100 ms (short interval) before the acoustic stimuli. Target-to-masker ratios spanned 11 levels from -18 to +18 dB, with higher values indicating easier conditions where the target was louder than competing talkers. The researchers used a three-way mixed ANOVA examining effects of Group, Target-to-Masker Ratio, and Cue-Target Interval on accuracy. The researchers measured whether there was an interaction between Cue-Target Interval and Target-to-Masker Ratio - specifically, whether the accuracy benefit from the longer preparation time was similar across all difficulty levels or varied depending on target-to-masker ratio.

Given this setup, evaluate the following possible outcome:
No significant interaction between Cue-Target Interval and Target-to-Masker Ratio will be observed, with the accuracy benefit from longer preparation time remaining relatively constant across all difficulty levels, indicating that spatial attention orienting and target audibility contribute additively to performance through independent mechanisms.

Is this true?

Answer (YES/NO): NO